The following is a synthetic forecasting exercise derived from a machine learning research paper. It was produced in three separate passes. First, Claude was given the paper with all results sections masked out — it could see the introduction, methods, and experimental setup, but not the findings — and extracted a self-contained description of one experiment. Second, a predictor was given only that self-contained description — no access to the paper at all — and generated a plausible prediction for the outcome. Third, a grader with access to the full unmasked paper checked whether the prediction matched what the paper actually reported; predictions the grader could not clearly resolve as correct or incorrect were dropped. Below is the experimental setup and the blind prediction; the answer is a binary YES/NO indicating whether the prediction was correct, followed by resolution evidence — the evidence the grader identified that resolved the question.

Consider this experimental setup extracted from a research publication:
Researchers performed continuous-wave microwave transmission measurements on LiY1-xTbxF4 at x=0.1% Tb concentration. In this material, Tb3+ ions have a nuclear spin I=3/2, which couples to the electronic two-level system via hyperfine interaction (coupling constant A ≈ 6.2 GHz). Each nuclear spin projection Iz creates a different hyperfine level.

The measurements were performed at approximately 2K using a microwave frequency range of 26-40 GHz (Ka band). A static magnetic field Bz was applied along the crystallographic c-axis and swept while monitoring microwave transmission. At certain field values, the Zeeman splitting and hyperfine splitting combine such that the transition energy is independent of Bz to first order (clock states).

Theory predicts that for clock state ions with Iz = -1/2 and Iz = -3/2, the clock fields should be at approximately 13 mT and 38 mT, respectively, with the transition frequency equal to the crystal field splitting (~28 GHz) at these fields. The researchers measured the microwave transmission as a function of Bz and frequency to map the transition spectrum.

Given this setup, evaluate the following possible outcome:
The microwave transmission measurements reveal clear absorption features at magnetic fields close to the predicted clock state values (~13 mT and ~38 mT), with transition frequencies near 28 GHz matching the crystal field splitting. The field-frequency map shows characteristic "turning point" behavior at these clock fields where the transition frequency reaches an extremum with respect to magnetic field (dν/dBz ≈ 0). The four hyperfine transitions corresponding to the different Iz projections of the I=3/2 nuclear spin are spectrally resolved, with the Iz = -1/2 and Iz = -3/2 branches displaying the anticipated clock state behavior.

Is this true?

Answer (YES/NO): YES